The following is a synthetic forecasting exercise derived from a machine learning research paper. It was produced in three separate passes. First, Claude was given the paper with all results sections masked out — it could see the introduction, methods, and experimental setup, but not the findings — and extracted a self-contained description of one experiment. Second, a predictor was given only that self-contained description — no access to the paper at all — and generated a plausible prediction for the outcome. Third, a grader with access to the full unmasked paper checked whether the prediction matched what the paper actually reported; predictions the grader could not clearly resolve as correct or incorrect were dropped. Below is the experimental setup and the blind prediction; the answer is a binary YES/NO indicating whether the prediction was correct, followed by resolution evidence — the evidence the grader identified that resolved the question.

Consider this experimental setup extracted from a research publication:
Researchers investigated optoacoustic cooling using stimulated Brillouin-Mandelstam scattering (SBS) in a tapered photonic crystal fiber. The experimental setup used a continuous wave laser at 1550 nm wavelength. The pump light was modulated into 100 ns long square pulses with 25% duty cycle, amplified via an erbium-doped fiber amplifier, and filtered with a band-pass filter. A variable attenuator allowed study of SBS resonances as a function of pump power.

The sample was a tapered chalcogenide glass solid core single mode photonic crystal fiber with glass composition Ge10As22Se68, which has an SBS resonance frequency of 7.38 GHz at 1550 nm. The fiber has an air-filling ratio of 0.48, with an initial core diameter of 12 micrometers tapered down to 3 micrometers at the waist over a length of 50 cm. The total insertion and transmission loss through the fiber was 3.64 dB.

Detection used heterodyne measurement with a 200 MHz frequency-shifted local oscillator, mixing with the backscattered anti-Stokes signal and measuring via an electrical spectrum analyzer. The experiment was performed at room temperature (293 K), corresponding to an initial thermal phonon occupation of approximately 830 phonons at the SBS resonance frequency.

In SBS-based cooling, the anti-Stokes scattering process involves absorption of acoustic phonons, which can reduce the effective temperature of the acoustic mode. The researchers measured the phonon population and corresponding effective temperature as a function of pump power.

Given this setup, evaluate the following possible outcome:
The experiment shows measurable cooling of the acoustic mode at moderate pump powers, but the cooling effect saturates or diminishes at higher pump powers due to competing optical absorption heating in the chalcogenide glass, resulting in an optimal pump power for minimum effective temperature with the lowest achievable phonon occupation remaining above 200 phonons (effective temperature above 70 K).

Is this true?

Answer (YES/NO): NO